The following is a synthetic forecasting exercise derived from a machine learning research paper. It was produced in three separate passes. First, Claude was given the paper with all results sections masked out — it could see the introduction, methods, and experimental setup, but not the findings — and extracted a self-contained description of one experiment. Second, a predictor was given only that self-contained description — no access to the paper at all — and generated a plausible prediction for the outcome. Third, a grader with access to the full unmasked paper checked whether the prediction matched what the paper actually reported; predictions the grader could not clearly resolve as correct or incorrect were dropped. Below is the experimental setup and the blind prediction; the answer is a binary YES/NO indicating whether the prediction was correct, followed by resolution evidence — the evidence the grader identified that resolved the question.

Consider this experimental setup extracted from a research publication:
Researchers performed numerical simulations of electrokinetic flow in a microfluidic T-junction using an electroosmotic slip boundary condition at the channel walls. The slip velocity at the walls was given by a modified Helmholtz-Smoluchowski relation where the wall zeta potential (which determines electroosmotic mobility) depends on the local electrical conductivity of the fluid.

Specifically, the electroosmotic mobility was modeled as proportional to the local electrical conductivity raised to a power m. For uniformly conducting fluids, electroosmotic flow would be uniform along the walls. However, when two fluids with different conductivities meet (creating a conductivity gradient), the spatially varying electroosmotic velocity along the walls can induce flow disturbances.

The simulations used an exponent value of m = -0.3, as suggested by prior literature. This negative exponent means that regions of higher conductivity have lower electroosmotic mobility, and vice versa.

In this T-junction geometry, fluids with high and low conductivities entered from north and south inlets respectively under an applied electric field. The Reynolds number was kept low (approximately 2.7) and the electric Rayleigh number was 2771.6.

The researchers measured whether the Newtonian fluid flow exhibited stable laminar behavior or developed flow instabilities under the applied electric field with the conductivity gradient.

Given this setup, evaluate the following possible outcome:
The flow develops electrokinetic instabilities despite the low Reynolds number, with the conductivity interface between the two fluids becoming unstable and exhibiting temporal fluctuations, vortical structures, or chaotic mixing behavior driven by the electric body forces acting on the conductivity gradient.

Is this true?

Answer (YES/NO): YES